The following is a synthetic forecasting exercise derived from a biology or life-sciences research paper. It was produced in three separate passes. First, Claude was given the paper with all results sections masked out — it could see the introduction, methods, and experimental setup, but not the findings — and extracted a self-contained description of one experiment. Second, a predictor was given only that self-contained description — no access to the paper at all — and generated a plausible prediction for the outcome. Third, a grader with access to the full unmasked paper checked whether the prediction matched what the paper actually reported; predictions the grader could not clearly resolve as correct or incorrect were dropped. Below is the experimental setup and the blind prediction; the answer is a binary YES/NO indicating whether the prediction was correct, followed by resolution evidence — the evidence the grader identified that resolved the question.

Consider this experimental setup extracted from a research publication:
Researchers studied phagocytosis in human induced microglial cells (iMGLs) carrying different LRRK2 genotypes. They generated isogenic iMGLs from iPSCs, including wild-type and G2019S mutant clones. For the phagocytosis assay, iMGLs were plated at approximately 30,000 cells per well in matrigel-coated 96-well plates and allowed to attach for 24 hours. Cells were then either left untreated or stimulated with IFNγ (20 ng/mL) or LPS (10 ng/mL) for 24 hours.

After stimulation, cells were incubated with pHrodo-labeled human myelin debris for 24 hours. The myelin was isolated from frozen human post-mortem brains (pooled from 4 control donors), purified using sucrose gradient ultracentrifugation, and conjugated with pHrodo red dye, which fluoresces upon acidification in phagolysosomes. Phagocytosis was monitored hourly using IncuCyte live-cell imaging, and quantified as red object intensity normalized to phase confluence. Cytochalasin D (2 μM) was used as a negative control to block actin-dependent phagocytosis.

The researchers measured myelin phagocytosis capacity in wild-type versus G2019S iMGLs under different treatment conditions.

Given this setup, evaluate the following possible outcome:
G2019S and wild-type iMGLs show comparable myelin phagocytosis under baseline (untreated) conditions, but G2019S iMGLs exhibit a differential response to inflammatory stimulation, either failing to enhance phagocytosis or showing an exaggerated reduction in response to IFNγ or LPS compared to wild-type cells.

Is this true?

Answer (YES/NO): NO